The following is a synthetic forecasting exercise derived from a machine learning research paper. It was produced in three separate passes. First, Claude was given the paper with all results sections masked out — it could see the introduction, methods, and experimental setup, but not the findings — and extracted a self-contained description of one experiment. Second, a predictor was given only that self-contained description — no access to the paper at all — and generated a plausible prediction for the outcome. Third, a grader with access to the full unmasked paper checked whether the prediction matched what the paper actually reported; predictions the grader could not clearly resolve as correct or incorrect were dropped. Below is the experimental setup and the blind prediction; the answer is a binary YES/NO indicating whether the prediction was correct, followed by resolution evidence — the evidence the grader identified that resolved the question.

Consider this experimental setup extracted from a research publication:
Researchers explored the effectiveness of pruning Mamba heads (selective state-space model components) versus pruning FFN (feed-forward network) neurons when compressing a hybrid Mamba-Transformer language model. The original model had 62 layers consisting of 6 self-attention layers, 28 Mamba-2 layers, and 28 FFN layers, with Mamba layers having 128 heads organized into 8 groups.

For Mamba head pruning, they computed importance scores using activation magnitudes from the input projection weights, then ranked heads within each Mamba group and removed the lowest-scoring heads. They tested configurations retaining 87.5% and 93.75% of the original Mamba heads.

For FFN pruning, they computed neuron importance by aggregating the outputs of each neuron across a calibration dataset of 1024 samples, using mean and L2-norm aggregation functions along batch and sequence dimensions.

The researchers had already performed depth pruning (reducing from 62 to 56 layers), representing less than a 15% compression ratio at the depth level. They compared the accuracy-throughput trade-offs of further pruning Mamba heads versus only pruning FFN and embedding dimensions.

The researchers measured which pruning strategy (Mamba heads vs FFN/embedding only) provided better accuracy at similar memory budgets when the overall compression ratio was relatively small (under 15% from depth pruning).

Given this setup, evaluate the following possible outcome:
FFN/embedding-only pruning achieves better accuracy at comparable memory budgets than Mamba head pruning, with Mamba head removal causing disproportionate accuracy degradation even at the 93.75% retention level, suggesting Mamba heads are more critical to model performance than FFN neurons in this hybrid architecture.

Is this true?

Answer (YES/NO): NO